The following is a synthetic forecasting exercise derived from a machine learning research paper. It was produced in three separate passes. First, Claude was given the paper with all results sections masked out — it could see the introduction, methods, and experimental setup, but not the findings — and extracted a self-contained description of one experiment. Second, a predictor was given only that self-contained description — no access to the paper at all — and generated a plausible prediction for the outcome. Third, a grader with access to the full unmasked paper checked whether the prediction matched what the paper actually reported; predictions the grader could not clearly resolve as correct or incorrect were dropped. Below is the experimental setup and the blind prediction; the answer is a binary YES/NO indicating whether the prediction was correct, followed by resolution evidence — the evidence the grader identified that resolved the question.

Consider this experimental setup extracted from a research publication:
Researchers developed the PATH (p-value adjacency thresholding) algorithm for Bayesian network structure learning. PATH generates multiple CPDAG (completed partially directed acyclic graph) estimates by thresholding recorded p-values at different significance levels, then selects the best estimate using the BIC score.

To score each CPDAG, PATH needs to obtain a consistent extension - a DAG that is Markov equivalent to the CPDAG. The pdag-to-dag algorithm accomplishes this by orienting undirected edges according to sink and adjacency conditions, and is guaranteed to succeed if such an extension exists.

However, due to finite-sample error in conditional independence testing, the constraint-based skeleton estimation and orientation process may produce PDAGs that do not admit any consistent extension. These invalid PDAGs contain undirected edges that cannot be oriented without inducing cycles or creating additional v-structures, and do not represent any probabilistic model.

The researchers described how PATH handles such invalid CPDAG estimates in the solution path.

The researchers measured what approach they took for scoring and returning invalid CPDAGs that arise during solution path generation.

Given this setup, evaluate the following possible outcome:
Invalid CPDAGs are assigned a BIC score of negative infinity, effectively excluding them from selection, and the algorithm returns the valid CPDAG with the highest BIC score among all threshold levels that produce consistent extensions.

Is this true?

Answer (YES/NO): NO